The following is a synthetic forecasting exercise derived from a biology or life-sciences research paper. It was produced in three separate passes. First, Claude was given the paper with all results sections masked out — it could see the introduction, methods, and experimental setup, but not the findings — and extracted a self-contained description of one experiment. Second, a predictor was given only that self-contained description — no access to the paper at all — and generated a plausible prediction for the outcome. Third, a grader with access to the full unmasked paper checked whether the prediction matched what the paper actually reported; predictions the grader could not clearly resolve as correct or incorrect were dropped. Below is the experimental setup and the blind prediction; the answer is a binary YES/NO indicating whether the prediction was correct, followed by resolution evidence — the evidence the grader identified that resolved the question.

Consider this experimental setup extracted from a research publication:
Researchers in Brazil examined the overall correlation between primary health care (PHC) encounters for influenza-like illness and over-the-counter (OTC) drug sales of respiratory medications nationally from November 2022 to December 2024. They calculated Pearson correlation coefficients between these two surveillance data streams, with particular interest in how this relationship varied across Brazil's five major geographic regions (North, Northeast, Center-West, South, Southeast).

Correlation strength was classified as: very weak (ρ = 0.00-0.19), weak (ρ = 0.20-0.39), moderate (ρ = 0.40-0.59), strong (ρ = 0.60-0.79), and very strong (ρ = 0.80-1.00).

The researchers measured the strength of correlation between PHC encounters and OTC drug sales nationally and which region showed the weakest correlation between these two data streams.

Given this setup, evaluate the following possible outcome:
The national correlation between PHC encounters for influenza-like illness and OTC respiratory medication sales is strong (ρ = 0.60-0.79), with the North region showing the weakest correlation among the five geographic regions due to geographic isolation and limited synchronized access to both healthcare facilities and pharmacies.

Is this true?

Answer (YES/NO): NO